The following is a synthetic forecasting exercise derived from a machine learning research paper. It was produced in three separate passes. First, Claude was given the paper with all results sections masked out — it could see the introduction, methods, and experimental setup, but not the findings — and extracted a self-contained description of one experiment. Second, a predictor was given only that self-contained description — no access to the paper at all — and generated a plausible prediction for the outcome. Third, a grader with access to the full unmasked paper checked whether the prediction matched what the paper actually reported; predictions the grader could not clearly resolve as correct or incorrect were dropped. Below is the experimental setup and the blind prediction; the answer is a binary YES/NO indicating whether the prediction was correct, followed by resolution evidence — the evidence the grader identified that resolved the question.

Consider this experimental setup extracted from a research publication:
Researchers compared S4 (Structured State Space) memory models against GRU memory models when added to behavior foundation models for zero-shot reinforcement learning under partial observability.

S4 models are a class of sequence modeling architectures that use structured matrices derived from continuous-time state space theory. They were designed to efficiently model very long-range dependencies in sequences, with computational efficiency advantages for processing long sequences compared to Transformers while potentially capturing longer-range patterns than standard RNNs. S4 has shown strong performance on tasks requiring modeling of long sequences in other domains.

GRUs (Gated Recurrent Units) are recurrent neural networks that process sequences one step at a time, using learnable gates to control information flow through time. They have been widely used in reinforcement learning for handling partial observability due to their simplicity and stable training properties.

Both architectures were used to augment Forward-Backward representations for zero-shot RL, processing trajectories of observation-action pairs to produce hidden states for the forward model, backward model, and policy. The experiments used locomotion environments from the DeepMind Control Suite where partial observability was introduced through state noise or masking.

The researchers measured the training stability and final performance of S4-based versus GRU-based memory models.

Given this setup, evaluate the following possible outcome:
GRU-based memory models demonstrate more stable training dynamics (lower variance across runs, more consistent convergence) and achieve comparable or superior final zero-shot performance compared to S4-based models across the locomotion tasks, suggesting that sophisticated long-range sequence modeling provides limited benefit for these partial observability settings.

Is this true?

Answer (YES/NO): YES